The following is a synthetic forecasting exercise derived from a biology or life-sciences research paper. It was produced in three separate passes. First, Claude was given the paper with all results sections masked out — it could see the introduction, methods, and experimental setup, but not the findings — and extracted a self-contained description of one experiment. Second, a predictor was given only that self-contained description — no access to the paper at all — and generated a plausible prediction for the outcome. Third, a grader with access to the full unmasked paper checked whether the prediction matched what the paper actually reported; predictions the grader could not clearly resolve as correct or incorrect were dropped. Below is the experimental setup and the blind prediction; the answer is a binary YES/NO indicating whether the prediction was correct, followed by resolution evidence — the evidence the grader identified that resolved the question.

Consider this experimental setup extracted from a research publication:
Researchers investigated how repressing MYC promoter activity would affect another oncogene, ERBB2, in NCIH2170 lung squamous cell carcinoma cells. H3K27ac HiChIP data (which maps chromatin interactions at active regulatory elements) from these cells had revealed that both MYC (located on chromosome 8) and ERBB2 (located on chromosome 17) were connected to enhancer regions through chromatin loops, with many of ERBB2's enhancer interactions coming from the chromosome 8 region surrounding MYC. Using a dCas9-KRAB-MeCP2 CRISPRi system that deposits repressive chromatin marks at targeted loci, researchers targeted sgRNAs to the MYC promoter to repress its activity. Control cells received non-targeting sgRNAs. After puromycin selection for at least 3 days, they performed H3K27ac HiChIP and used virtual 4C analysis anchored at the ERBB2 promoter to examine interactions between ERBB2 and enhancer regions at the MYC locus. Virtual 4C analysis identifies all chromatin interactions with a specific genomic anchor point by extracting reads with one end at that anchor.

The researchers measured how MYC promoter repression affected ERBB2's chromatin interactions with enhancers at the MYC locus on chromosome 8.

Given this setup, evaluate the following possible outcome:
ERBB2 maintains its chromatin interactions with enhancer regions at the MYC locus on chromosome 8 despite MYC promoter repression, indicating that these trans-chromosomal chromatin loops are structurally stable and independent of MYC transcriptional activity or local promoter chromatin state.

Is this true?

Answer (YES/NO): NO